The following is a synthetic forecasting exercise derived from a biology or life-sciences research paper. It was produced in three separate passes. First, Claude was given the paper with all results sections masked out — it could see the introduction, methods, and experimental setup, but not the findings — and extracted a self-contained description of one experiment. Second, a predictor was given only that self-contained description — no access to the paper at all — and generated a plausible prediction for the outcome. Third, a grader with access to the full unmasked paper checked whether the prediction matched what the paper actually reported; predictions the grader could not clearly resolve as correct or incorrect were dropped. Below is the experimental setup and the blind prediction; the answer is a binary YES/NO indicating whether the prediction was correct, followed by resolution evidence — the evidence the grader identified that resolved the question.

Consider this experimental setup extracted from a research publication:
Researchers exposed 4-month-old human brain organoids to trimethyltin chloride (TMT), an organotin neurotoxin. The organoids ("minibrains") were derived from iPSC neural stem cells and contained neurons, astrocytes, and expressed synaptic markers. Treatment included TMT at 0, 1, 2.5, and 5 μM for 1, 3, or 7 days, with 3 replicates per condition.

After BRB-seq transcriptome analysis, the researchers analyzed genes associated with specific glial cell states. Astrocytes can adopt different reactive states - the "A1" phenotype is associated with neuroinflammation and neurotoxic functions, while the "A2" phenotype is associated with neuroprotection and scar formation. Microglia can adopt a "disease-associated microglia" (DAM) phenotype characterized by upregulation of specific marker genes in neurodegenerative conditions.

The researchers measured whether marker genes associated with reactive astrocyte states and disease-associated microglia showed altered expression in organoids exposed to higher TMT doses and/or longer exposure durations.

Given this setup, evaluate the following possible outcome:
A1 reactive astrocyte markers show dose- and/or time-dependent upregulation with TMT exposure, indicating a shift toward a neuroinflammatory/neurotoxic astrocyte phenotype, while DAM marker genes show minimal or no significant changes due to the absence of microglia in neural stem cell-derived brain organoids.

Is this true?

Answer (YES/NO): NO